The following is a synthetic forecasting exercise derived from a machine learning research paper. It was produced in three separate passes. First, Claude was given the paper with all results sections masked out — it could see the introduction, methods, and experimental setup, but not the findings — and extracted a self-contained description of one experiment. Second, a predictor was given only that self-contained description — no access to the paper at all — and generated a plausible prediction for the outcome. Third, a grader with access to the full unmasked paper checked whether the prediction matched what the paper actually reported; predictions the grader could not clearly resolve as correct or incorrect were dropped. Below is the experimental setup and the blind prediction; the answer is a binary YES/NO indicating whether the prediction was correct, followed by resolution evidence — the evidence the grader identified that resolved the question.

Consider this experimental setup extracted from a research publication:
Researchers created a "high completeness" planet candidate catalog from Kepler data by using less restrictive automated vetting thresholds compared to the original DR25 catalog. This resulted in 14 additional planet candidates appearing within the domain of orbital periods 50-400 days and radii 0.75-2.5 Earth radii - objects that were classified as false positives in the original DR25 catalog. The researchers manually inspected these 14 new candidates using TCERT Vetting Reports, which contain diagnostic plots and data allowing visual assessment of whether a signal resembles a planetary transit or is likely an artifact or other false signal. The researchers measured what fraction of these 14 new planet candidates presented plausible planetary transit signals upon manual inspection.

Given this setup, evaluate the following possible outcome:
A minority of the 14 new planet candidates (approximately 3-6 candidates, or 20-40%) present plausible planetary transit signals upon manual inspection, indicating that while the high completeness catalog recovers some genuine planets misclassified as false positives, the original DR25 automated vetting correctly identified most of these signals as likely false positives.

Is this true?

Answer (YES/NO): YES